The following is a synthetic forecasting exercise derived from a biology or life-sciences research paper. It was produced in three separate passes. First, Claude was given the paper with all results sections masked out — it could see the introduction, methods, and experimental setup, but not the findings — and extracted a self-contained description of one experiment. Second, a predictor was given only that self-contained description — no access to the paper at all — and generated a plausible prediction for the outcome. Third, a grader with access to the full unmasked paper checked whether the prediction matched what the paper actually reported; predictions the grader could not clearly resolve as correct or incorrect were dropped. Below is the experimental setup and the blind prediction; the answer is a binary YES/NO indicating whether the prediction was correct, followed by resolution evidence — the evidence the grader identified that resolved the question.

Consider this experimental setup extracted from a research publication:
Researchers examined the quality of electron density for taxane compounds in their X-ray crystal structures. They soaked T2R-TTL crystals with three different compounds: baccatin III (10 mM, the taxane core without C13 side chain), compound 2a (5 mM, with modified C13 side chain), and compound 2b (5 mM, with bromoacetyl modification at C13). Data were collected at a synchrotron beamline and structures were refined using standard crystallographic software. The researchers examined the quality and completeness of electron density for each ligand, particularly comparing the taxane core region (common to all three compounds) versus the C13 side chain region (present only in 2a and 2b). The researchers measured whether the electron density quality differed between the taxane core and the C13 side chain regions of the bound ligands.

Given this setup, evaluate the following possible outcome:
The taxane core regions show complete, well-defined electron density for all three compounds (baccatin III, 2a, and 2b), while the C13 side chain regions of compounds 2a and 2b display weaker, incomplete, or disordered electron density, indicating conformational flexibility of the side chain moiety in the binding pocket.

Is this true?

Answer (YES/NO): NO